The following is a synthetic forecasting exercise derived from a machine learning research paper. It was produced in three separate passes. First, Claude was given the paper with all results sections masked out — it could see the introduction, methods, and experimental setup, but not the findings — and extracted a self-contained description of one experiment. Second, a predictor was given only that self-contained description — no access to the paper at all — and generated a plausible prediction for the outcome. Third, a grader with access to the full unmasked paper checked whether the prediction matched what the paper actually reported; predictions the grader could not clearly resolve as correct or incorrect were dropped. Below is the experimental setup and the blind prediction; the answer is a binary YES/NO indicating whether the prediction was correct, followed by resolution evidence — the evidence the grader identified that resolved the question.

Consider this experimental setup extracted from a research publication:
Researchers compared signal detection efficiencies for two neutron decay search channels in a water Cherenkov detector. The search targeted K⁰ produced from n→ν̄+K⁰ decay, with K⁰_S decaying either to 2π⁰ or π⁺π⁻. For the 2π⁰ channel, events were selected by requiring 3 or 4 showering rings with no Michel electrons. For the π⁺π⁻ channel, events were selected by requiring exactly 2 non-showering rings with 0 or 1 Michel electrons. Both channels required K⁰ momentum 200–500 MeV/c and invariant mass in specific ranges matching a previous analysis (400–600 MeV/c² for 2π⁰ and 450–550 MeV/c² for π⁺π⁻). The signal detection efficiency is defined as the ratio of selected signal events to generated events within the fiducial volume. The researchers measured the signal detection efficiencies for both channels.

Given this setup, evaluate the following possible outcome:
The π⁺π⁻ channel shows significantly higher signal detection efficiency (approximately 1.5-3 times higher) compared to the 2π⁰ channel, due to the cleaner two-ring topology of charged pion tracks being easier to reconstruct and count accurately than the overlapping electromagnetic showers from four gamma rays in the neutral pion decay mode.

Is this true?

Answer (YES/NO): NO